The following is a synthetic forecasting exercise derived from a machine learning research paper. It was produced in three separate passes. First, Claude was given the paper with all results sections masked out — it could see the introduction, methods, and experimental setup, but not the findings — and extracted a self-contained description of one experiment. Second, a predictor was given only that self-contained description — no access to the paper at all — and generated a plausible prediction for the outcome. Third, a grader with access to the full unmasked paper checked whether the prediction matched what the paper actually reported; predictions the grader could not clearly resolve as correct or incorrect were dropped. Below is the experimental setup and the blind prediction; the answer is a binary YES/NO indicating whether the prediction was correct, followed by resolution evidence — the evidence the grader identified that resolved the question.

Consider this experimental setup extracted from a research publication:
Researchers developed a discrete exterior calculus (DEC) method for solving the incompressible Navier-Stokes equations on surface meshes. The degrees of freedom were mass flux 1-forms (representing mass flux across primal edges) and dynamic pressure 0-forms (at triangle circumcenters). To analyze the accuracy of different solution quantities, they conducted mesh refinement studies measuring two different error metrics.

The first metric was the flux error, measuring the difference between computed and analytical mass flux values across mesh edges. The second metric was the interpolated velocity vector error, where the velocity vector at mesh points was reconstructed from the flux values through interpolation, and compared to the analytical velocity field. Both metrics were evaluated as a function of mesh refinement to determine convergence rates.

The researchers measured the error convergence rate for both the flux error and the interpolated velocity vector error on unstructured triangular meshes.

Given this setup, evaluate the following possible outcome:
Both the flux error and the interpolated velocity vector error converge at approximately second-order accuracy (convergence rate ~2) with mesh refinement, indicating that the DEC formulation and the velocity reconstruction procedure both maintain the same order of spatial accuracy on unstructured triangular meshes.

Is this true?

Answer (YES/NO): NO